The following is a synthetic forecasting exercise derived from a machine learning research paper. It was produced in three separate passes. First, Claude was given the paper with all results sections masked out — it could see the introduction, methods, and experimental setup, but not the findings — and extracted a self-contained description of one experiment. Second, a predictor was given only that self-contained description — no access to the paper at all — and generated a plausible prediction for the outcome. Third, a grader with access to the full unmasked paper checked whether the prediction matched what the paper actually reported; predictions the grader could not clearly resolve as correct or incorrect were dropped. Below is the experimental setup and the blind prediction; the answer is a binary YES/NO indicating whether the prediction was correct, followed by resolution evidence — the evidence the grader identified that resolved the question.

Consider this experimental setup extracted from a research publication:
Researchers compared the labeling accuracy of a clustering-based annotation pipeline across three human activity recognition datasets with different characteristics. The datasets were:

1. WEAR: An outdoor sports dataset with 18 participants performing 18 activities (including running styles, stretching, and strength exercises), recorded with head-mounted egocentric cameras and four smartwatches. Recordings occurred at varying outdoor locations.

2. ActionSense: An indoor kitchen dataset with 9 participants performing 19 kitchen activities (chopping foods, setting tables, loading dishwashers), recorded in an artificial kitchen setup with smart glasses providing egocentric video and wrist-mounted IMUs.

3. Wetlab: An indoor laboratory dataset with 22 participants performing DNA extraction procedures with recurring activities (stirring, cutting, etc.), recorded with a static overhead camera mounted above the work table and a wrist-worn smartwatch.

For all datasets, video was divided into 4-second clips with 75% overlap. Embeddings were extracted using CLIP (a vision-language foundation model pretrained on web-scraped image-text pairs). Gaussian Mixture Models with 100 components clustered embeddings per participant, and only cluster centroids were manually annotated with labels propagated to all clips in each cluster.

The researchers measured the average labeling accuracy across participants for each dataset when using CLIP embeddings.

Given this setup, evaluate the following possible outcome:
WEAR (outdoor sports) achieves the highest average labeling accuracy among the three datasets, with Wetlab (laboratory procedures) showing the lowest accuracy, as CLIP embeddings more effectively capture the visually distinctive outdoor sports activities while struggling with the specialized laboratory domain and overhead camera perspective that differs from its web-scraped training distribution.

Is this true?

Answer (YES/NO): NO